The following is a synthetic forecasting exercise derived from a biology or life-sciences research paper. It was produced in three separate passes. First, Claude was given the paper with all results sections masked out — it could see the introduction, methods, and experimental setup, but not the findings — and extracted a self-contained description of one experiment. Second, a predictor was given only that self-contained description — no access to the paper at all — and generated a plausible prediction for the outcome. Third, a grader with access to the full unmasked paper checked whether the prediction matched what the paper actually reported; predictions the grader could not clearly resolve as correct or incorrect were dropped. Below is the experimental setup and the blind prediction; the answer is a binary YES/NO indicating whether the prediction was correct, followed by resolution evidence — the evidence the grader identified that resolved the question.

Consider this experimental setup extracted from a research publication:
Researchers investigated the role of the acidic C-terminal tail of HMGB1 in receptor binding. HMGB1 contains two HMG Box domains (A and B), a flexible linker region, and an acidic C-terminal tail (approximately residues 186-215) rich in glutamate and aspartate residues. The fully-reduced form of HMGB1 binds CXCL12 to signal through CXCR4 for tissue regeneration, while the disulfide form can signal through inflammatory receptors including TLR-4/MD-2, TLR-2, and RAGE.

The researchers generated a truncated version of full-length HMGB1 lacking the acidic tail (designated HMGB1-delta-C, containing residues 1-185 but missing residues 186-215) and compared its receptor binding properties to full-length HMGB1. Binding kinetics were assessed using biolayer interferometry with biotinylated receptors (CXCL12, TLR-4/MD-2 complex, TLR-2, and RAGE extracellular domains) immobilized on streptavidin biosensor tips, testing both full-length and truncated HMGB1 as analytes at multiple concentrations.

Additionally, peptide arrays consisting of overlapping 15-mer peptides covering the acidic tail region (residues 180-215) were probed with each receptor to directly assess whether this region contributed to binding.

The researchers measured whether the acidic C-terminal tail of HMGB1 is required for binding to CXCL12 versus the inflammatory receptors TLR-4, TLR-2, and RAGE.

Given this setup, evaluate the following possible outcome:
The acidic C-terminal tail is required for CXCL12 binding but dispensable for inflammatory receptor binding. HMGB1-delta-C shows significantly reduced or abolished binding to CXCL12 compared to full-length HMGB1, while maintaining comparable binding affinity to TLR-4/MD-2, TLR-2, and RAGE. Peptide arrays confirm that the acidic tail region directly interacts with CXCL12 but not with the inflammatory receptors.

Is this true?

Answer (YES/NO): NO